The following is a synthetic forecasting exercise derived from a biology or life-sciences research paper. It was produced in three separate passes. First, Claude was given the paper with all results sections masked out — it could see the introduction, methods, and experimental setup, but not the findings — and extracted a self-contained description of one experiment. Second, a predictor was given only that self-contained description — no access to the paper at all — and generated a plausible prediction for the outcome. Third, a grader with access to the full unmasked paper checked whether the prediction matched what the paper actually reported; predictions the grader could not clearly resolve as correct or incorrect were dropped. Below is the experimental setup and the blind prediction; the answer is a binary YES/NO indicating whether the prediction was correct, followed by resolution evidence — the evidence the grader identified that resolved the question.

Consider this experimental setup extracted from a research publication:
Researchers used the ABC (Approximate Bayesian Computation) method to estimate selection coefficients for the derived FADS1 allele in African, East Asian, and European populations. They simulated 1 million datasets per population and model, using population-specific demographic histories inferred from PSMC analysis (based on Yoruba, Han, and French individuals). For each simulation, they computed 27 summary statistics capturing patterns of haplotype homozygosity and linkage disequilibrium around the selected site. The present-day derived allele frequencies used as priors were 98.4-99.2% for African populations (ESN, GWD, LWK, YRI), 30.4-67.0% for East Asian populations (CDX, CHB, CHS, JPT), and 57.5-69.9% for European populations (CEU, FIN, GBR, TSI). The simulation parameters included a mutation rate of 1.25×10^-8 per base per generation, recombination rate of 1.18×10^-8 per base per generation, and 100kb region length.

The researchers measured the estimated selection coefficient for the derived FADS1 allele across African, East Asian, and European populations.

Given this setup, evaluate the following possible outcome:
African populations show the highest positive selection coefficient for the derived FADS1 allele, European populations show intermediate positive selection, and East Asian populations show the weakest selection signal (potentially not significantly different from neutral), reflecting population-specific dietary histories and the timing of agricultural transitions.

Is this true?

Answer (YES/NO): NO